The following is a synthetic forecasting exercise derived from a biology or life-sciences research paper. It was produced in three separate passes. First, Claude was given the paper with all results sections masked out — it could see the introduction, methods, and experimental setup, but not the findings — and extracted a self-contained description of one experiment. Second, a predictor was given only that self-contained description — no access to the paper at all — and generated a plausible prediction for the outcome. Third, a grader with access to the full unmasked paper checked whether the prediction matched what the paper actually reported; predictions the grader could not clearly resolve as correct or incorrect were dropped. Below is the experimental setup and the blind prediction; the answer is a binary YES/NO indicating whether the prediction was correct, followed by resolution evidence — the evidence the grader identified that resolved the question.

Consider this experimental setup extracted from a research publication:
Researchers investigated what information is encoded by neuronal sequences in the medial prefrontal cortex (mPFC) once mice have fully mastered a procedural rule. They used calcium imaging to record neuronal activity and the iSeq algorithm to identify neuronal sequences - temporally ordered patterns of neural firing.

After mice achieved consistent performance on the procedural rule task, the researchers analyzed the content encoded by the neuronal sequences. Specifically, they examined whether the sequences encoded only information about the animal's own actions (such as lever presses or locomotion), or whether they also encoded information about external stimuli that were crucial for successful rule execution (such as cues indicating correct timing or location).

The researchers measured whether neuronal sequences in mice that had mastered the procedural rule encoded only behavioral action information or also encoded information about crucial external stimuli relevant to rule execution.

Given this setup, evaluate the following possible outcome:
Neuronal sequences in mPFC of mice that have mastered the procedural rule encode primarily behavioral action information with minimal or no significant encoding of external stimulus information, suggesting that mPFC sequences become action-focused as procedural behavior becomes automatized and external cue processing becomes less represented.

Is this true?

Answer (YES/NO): NO